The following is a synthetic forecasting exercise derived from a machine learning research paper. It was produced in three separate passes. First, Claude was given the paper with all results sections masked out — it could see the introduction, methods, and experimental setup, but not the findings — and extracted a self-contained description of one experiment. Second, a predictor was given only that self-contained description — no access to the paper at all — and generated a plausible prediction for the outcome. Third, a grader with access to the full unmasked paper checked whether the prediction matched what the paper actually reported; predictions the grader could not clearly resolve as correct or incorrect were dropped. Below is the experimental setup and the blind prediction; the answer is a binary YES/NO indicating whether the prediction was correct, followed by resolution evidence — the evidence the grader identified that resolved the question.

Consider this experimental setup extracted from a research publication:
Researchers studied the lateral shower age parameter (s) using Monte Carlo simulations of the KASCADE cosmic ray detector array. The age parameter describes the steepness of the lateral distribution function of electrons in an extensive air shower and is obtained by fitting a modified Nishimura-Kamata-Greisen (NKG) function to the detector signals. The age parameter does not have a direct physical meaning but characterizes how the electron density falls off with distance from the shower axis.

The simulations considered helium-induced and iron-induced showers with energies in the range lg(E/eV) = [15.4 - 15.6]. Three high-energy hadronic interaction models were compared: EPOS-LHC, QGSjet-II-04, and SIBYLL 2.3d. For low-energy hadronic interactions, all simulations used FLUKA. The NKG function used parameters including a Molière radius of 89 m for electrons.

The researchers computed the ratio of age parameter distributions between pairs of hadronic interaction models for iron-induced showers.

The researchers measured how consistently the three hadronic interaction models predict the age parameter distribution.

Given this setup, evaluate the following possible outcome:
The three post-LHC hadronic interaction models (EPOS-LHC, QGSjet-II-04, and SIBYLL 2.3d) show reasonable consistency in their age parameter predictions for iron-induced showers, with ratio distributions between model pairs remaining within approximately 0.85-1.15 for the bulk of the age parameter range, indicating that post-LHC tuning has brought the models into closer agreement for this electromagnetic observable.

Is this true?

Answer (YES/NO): NO